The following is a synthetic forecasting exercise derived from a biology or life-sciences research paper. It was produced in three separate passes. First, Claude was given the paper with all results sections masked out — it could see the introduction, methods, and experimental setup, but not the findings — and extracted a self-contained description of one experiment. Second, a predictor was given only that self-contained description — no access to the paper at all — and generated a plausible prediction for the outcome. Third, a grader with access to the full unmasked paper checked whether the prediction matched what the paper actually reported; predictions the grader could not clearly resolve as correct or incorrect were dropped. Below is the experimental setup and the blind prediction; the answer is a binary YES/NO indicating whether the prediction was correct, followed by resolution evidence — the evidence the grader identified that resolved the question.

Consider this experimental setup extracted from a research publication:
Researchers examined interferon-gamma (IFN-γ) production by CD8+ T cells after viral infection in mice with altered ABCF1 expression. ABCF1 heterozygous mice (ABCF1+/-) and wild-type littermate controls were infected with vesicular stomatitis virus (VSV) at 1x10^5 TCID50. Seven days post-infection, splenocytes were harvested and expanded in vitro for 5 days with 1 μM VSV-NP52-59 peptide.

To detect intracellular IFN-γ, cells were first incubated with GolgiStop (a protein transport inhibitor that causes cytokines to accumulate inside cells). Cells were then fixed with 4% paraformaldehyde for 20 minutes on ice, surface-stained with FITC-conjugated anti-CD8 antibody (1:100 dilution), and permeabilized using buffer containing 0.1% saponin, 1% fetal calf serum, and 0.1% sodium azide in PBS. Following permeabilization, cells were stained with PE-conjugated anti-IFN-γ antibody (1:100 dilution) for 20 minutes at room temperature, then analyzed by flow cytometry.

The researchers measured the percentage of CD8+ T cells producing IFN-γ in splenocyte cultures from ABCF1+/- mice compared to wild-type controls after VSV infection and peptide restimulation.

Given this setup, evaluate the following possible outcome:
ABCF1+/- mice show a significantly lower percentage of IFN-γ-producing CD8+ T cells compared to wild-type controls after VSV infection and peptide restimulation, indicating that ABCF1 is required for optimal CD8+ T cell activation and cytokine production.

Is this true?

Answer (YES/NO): YES